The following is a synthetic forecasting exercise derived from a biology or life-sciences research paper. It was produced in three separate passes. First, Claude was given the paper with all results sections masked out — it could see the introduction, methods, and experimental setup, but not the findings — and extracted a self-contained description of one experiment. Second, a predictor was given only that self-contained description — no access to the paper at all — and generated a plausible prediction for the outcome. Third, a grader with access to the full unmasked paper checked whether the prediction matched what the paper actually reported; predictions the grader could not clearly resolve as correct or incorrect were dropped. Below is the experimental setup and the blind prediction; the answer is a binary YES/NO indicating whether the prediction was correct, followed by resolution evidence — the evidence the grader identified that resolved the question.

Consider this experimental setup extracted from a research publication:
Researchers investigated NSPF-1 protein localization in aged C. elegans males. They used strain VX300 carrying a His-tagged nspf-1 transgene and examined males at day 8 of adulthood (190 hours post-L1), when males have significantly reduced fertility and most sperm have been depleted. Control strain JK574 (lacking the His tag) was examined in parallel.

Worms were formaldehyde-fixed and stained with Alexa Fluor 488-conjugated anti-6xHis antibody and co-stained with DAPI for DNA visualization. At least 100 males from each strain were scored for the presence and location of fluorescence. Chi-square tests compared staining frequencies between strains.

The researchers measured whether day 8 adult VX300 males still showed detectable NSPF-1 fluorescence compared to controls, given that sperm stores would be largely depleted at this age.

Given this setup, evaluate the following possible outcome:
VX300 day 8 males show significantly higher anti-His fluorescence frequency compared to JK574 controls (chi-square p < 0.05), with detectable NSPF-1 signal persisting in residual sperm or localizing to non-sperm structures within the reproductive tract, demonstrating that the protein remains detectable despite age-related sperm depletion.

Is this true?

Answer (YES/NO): YES